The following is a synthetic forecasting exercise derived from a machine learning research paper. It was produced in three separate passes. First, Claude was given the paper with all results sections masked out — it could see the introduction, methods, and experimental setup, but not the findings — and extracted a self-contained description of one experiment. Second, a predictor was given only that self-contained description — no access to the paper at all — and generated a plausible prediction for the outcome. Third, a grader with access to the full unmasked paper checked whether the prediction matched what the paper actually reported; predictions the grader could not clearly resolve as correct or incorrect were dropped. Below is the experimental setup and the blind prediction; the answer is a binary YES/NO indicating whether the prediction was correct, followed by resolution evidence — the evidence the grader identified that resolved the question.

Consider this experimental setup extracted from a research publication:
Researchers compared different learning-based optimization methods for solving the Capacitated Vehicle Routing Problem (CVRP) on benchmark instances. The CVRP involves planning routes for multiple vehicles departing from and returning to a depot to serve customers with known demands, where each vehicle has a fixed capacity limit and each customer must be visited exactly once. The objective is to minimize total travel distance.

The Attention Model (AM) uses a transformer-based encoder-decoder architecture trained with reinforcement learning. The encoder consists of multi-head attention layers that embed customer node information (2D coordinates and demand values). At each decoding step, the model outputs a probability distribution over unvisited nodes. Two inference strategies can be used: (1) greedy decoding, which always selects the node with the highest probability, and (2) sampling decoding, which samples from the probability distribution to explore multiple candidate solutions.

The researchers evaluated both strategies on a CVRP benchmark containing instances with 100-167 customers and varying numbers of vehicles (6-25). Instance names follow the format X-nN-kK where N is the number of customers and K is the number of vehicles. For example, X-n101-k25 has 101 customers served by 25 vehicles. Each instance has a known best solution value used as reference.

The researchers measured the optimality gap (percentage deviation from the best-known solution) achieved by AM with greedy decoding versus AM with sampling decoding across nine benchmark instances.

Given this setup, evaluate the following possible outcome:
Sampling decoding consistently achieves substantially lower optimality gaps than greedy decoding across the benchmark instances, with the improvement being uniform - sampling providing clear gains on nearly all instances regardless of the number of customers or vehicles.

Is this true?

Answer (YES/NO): YES